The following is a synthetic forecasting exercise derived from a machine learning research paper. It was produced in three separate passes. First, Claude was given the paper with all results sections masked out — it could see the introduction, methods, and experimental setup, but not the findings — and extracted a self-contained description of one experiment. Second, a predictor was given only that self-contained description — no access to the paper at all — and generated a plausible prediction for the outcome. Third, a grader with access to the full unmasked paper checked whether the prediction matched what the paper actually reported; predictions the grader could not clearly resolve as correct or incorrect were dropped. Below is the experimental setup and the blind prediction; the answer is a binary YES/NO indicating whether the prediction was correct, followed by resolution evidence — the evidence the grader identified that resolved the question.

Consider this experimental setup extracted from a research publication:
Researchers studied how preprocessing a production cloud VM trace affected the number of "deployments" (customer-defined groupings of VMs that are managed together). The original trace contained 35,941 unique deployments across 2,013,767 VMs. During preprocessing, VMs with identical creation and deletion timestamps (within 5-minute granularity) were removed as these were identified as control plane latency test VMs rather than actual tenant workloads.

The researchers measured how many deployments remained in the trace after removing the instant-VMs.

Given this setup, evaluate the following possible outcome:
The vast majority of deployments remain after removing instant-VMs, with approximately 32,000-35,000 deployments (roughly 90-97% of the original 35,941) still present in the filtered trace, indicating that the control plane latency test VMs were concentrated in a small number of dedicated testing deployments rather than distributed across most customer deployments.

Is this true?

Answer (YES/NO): NO